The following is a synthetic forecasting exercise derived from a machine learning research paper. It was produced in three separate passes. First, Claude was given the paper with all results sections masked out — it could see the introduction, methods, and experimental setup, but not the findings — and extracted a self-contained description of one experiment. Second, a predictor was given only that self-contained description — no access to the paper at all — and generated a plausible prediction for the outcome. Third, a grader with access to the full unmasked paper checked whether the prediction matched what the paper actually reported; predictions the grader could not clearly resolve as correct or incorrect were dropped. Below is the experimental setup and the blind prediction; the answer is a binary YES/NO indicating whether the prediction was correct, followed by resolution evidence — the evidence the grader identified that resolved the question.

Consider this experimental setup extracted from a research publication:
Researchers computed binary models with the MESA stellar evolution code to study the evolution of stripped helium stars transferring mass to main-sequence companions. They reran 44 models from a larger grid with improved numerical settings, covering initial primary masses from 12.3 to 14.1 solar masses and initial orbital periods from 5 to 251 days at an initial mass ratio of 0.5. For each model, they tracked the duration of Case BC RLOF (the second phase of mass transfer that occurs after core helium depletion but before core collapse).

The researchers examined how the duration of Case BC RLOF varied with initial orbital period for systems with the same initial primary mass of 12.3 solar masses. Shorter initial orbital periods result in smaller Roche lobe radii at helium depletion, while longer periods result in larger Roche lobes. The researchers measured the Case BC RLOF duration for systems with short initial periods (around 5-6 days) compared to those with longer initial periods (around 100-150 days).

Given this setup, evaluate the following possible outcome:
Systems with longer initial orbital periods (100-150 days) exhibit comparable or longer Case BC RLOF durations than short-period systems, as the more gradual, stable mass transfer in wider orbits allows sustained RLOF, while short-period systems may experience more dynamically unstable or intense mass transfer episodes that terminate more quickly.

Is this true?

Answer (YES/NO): NO